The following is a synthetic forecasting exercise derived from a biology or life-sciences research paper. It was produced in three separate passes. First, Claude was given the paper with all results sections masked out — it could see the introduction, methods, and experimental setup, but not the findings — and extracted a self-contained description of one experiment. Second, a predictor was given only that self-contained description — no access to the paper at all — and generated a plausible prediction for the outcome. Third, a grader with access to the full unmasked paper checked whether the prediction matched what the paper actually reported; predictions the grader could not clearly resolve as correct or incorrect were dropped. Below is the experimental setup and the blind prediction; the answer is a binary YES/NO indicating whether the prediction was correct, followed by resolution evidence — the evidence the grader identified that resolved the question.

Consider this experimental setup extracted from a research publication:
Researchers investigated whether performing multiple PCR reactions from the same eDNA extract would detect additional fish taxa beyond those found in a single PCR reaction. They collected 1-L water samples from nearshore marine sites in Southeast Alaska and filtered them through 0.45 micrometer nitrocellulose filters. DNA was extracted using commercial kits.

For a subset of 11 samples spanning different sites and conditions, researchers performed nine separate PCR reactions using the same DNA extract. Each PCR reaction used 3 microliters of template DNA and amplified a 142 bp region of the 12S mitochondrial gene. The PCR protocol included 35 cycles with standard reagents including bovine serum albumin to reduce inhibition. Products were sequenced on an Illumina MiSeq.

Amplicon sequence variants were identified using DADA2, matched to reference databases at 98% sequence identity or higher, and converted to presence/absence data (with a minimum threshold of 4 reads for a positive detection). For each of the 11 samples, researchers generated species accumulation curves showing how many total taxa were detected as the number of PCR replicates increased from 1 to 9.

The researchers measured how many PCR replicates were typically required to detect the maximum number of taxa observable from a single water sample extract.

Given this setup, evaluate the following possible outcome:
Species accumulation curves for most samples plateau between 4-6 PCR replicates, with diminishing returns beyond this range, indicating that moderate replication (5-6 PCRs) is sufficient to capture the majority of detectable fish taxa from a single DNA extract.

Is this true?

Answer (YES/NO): NO